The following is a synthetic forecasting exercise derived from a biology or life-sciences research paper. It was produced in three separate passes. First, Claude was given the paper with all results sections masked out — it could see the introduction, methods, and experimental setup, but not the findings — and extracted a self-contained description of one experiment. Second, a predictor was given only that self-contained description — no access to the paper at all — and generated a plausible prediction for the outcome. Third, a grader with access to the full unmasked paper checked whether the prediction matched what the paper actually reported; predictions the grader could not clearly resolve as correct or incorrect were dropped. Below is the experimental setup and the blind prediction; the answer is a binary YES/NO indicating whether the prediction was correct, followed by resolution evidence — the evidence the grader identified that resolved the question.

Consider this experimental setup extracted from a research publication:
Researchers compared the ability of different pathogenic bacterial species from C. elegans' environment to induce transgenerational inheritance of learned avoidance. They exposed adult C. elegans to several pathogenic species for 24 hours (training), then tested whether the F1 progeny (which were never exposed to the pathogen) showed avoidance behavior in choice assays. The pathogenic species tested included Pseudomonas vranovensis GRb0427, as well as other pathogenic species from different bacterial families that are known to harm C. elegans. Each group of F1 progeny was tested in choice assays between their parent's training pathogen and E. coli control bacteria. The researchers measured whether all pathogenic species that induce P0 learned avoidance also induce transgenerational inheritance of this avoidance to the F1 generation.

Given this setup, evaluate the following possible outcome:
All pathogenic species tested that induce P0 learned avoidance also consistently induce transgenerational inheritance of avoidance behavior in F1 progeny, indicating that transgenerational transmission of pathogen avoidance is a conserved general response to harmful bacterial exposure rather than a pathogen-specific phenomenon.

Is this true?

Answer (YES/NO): NO